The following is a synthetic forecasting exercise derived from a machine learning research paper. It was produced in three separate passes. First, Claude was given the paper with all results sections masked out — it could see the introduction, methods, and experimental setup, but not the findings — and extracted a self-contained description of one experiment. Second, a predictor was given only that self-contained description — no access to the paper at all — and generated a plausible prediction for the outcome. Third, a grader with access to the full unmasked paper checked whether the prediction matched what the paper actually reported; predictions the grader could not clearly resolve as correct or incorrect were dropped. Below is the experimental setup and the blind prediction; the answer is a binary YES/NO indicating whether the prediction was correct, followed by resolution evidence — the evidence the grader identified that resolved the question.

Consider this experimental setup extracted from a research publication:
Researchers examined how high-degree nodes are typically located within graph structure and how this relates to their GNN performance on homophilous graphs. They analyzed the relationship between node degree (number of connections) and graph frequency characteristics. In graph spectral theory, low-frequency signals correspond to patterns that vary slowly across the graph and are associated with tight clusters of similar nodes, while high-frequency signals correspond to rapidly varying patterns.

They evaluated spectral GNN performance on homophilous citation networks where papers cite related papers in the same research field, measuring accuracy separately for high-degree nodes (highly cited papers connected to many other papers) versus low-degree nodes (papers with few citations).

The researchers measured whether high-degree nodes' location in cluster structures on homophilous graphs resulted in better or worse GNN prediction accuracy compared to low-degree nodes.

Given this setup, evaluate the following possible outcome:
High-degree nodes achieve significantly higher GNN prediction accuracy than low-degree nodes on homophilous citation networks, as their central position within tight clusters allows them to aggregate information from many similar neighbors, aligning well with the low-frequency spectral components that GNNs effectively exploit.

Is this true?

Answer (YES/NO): NO